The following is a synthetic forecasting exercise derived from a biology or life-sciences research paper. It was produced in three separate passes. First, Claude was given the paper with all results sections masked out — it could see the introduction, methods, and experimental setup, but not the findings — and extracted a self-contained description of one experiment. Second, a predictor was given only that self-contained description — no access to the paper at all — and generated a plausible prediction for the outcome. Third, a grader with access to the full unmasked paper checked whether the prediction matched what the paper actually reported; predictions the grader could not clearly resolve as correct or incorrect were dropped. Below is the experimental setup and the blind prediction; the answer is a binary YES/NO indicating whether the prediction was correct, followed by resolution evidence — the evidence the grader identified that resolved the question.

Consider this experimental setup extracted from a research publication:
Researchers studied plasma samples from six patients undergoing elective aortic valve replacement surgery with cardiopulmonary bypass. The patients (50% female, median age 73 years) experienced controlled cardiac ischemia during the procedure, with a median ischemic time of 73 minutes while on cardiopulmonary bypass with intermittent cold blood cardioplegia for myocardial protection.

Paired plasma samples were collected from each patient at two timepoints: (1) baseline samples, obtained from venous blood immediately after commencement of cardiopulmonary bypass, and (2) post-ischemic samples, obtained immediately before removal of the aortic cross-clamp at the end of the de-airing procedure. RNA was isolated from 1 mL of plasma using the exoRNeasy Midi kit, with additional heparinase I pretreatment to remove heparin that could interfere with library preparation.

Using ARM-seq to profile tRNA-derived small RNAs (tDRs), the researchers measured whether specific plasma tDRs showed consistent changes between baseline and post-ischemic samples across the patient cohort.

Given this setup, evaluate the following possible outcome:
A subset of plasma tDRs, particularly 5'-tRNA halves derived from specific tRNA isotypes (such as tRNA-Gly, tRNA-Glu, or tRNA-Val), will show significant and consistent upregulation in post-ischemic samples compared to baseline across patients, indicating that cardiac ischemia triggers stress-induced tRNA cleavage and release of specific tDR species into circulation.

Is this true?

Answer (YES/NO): NO